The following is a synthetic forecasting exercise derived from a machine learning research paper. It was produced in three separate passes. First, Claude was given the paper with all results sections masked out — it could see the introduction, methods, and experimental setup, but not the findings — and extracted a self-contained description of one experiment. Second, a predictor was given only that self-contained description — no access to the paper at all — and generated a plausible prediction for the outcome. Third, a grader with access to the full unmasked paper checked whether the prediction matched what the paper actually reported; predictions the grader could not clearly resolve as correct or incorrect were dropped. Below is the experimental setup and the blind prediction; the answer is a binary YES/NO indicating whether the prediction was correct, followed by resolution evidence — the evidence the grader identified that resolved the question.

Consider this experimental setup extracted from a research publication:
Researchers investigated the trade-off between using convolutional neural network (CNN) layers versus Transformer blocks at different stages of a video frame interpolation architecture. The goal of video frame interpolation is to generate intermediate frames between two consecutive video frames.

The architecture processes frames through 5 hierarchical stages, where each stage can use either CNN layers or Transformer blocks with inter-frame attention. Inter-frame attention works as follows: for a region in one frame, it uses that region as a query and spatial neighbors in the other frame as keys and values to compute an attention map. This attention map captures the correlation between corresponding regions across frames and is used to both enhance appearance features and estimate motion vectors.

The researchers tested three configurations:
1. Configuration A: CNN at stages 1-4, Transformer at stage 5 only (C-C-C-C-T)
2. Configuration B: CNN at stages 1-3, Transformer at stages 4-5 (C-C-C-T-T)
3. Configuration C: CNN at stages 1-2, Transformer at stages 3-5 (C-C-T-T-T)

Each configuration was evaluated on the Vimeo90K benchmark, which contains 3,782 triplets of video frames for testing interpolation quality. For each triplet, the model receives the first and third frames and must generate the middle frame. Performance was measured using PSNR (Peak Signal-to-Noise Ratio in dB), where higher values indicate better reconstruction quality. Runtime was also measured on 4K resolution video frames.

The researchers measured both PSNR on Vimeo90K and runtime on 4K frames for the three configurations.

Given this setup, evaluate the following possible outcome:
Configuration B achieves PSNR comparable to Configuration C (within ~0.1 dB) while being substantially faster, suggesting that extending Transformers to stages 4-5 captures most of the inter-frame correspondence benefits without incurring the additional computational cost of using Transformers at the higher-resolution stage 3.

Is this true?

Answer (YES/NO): YES